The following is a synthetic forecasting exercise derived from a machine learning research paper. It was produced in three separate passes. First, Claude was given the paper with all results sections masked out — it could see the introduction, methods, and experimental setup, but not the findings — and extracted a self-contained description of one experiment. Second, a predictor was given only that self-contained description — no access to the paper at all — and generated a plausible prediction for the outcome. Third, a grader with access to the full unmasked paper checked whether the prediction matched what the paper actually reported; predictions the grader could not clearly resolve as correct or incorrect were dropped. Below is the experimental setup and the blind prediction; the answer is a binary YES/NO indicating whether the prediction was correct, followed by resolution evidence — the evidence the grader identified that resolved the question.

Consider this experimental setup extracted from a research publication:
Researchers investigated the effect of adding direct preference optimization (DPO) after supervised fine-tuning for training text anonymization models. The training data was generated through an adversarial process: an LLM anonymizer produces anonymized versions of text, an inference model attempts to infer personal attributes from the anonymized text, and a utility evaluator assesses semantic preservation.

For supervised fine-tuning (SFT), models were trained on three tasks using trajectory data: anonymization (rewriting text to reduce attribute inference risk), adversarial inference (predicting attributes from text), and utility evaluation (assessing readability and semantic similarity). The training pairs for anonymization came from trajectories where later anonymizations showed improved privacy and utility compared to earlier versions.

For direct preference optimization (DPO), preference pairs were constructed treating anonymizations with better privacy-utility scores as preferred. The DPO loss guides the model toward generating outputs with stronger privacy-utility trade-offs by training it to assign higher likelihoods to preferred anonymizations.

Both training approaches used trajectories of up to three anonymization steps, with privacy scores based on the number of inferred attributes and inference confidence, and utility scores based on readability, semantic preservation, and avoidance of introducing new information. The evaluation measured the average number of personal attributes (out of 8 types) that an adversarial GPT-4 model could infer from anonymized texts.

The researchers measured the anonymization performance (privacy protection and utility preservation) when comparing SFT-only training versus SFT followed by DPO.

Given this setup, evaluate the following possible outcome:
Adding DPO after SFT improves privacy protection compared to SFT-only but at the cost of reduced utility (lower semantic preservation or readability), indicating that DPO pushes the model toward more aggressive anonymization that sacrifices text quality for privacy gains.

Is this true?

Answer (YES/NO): NO